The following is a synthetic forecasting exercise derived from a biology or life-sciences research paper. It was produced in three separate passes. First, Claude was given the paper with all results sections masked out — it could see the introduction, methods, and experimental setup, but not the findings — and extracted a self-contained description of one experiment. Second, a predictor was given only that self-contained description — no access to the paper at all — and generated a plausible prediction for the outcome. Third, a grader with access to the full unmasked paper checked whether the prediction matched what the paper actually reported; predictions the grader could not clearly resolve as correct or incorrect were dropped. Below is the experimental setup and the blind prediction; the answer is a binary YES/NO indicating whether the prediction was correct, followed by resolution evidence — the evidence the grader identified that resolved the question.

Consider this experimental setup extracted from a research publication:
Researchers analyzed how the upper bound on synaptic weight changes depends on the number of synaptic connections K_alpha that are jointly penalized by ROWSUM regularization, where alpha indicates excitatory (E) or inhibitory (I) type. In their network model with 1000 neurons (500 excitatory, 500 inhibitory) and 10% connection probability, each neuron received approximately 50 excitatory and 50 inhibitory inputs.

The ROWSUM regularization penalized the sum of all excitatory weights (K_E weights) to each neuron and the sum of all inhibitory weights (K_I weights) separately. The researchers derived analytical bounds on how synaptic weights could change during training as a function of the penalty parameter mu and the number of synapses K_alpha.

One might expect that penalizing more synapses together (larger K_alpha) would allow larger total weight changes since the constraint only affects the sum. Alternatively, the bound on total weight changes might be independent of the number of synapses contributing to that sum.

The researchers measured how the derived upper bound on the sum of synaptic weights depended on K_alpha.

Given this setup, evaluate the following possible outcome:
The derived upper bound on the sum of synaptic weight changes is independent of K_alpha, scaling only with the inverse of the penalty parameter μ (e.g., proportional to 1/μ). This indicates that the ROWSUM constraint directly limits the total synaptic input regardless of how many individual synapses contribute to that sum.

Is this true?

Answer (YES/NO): YES